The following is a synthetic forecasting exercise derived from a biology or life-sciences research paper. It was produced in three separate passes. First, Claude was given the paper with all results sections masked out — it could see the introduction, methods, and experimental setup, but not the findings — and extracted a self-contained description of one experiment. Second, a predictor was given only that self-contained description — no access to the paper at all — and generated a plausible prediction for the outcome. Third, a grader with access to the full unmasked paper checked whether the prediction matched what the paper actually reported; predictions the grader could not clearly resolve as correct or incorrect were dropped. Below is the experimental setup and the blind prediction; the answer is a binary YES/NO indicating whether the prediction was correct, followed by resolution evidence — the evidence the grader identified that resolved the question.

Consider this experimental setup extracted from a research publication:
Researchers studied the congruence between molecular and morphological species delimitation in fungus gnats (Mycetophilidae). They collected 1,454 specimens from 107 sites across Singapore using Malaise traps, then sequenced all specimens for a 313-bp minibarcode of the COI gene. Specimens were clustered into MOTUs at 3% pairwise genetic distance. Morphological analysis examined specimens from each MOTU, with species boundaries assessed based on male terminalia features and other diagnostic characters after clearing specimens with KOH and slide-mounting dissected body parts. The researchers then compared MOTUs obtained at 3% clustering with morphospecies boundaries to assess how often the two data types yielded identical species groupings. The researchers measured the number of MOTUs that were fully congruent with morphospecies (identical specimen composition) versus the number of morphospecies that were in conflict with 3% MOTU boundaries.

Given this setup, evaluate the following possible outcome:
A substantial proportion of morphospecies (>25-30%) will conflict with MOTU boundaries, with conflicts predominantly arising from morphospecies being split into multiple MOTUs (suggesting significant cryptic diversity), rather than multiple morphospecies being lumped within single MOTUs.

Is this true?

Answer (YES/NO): NO